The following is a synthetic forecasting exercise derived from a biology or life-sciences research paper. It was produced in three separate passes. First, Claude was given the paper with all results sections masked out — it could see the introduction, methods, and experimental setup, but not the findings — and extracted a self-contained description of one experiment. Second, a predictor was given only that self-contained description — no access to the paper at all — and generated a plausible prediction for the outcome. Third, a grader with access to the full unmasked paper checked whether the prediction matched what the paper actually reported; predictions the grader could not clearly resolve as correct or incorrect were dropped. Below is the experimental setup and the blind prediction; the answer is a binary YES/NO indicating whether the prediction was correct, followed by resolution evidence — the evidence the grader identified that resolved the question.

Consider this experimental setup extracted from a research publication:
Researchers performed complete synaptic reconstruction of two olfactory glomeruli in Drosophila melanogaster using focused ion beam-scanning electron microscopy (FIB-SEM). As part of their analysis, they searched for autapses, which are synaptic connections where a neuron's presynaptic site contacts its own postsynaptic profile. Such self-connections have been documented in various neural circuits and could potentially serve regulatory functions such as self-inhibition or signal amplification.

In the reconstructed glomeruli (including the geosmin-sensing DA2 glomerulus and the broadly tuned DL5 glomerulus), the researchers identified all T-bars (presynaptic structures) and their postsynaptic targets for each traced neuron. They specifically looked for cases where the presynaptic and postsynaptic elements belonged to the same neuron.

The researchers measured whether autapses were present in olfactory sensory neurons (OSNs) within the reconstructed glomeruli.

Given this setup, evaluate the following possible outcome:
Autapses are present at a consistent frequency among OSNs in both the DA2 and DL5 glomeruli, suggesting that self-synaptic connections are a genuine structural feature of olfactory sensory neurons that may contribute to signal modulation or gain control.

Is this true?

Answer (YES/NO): NO